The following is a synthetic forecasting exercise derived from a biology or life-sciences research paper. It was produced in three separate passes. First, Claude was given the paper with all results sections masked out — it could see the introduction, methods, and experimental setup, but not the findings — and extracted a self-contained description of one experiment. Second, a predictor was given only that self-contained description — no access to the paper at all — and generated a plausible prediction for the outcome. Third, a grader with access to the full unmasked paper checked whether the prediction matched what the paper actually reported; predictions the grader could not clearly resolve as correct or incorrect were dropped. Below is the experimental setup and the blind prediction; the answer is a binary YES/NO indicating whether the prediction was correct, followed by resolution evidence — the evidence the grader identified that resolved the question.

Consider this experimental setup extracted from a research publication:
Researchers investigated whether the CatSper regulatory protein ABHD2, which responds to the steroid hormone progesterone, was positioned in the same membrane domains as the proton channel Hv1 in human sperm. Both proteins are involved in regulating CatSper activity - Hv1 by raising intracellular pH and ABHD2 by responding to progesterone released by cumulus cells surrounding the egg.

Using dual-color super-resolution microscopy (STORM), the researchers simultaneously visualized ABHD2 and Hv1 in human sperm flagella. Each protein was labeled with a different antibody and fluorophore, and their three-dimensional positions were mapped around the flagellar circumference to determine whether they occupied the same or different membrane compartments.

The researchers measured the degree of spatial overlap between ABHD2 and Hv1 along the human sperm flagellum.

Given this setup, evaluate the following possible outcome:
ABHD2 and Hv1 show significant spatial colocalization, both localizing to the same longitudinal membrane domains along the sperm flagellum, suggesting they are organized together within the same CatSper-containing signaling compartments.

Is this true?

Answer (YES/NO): NO